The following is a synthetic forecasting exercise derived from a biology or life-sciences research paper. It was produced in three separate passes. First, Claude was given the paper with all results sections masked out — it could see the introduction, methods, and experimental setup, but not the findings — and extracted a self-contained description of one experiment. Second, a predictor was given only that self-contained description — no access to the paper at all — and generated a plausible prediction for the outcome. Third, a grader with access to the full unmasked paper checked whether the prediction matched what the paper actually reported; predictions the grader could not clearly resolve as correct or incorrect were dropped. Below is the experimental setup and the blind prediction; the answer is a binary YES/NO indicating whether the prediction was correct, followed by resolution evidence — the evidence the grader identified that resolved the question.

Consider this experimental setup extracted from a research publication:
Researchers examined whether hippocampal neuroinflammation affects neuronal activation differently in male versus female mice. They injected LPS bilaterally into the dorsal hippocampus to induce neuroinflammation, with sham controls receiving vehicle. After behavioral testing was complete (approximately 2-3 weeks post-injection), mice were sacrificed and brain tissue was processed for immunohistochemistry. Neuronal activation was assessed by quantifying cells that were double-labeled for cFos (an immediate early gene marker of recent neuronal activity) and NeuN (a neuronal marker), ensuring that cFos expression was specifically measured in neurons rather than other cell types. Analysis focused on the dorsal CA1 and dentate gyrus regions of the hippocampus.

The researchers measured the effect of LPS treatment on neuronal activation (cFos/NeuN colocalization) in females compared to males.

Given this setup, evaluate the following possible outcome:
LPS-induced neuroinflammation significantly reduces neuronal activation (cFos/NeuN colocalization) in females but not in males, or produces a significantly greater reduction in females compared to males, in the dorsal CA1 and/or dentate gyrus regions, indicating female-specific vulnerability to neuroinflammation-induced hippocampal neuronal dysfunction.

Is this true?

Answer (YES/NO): NO